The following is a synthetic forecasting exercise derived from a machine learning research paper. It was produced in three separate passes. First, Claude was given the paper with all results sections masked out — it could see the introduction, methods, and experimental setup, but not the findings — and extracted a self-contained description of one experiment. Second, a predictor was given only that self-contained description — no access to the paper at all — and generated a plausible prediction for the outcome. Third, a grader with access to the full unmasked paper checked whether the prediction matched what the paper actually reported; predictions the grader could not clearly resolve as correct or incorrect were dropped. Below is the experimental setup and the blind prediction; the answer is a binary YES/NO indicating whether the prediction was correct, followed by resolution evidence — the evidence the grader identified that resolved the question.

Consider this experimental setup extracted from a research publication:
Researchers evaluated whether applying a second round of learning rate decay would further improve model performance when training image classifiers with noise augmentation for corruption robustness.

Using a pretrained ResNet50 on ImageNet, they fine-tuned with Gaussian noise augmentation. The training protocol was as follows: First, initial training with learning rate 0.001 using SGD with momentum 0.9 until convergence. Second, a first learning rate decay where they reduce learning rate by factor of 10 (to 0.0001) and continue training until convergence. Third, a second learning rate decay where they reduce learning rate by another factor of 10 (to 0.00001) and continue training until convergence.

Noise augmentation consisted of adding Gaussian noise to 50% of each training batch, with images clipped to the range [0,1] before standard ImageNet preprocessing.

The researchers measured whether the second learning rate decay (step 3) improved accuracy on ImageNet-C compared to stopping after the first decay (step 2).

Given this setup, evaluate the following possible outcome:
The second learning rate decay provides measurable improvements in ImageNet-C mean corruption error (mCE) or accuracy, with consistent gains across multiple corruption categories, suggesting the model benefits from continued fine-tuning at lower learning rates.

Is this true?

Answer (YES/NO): NO